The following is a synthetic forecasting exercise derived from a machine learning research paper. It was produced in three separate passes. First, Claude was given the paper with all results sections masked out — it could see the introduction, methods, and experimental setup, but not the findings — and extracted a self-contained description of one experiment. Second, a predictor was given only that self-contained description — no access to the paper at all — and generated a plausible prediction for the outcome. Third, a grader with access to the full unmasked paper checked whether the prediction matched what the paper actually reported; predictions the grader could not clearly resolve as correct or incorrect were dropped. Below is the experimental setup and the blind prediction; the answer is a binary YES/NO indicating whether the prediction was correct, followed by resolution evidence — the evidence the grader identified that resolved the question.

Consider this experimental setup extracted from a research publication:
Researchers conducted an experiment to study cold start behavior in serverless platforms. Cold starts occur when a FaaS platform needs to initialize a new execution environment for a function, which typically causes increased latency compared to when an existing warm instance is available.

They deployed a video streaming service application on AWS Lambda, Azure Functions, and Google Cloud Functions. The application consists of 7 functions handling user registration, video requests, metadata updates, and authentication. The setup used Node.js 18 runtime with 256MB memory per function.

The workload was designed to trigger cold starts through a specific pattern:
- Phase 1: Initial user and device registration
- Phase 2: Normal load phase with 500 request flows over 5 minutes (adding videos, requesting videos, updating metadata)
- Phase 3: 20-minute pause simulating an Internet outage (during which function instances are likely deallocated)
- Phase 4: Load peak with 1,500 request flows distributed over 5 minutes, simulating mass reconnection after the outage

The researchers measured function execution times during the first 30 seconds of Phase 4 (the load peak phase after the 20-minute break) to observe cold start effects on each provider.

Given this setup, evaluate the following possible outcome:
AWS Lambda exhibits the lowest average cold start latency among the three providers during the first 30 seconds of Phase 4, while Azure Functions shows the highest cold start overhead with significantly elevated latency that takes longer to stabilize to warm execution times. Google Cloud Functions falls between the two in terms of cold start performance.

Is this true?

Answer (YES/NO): NO